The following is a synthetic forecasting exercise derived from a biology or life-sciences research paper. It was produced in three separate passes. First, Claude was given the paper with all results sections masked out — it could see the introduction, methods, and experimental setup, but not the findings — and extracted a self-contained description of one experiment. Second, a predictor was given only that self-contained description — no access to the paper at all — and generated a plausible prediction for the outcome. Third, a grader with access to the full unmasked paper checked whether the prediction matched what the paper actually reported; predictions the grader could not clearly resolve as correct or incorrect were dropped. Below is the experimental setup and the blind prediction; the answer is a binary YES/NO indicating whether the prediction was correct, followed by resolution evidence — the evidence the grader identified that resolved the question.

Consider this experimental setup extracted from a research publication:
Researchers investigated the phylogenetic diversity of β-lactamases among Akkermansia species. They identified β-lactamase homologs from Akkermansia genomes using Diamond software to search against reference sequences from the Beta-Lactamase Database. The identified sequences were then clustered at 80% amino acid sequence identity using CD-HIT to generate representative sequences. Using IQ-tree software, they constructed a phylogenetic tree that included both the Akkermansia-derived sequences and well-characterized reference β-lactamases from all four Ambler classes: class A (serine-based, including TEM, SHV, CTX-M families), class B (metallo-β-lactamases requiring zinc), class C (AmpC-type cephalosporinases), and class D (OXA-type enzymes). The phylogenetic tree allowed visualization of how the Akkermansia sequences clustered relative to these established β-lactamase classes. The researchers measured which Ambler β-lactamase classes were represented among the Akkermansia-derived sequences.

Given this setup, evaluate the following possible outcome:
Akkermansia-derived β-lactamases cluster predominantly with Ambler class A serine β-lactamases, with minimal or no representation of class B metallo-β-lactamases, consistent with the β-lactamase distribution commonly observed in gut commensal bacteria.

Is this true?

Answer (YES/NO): YES